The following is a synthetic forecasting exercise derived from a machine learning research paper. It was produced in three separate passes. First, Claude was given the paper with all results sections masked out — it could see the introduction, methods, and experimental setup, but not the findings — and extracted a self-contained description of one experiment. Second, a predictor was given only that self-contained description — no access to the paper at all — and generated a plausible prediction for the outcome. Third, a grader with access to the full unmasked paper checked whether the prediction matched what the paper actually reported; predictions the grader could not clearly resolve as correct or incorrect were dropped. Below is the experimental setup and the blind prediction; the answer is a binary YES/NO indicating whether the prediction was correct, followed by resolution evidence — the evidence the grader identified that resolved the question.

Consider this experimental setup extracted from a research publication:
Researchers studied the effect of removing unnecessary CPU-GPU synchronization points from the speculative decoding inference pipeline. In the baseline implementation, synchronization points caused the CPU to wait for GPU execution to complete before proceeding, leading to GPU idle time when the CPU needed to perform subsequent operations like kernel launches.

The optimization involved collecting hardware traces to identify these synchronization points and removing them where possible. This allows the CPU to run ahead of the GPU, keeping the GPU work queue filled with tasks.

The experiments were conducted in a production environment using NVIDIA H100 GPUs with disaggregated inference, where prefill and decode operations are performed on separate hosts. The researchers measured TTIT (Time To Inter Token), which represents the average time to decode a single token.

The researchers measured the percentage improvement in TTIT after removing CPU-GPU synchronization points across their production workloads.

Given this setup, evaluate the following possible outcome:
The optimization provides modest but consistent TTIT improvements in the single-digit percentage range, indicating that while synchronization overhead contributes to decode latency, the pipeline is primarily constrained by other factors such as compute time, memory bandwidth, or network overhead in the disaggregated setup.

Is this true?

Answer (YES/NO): NO